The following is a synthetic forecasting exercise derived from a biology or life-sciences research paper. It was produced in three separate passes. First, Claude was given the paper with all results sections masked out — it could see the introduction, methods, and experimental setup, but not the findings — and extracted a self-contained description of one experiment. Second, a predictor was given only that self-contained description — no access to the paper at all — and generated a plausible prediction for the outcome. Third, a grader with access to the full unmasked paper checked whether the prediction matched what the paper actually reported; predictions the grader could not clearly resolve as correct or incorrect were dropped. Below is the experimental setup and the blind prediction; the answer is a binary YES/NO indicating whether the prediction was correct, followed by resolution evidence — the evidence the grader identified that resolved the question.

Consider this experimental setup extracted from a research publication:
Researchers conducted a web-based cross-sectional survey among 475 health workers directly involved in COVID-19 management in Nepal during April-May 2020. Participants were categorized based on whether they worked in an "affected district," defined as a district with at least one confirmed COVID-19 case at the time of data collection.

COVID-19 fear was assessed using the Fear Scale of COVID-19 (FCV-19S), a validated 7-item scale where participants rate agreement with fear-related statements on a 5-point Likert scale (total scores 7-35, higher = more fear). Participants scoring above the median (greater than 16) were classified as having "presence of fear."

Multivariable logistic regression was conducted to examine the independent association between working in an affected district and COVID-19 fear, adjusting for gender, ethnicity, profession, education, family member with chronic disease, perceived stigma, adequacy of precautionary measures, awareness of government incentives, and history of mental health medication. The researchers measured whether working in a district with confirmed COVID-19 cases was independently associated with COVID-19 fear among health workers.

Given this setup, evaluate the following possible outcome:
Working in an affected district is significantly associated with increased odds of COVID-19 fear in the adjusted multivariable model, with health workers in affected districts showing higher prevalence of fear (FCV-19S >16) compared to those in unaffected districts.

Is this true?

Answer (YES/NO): YES